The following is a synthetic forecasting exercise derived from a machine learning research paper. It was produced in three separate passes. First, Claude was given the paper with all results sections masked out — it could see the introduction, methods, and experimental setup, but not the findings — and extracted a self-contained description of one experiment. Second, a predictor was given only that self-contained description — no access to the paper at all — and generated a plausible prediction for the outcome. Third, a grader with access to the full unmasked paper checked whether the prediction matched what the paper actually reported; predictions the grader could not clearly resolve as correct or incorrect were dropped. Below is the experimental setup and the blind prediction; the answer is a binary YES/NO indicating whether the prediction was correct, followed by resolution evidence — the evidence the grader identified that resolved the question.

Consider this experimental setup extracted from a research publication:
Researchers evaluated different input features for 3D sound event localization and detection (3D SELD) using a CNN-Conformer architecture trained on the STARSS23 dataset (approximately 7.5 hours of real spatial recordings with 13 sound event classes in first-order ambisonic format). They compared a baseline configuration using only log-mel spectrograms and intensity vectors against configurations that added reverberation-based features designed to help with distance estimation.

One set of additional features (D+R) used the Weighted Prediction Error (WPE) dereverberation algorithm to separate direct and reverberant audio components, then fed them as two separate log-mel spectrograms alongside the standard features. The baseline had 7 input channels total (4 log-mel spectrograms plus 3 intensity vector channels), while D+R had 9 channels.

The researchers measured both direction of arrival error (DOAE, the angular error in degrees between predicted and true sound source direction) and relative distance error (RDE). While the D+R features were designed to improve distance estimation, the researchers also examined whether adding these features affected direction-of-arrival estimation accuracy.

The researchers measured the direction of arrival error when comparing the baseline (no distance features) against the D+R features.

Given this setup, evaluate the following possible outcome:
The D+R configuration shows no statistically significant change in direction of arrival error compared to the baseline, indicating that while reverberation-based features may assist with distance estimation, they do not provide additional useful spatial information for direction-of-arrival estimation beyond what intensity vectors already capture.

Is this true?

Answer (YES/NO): YES